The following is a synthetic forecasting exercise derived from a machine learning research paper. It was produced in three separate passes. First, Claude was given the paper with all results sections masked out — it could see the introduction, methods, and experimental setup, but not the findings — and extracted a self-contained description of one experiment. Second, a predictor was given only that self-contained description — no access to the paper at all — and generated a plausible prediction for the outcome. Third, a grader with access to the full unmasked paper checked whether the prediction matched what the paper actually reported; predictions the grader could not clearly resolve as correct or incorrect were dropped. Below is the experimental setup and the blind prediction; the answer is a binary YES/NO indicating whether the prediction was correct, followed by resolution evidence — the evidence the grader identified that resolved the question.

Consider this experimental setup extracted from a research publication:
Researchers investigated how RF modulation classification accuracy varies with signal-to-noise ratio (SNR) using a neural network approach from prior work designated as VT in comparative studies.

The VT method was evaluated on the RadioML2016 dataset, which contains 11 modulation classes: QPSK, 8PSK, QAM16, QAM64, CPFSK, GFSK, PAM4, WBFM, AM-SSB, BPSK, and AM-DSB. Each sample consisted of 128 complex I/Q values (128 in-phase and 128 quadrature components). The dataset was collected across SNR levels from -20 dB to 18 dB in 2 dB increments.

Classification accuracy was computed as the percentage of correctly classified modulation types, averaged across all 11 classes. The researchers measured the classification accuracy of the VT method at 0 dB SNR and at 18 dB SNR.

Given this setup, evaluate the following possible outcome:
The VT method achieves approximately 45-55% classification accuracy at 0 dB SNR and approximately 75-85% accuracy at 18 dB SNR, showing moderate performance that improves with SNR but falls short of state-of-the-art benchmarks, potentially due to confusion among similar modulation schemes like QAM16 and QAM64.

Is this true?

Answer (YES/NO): NO